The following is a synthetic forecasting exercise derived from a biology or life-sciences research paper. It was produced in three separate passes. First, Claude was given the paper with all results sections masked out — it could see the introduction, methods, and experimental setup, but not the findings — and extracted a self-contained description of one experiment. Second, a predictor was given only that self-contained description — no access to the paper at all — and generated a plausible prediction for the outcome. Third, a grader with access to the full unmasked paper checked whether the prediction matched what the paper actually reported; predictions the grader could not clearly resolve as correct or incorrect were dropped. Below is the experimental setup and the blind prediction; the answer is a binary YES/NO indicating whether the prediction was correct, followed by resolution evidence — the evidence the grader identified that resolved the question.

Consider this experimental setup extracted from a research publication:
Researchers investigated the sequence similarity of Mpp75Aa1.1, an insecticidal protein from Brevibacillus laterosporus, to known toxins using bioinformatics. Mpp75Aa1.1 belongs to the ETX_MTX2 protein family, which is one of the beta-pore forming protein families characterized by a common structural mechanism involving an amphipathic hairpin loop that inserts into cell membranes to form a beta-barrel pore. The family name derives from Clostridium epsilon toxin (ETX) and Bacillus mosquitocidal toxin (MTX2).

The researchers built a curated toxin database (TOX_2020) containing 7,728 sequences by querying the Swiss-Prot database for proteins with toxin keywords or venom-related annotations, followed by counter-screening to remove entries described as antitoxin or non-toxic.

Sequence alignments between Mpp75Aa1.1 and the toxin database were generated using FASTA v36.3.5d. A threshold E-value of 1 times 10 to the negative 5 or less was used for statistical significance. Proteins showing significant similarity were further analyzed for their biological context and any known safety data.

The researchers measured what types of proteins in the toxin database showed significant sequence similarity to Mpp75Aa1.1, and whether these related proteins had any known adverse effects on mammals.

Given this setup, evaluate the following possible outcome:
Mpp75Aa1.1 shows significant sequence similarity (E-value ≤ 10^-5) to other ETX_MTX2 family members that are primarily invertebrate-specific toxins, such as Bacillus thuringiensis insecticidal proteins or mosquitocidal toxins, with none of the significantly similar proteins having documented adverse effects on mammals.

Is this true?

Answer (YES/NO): NO